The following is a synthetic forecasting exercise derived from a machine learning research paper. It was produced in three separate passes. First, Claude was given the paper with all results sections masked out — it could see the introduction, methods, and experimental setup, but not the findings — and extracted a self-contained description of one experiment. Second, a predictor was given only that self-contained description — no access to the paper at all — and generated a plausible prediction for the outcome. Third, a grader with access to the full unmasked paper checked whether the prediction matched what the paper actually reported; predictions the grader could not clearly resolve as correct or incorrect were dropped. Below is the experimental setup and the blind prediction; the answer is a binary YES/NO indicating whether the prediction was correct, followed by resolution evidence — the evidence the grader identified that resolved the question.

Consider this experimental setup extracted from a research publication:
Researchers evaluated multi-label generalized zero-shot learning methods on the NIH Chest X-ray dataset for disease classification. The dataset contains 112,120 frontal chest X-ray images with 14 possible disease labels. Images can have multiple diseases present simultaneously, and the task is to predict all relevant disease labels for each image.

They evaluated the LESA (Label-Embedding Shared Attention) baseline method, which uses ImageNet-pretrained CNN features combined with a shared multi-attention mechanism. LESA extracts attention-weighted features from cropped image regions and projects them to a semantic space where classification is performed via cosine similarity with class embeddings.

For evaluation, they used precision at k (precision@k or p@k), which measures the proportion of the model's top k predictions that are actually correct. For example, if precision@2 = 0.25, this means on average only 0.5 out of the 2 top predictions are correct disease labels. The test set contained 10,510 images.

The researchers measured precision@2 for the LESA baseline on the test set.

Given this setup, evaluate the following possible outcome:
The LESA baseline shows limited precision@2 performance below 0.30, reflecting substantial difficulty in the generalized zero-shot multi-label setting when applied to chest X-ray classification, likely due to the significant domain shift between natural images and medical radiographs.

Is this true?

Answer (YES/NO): YES